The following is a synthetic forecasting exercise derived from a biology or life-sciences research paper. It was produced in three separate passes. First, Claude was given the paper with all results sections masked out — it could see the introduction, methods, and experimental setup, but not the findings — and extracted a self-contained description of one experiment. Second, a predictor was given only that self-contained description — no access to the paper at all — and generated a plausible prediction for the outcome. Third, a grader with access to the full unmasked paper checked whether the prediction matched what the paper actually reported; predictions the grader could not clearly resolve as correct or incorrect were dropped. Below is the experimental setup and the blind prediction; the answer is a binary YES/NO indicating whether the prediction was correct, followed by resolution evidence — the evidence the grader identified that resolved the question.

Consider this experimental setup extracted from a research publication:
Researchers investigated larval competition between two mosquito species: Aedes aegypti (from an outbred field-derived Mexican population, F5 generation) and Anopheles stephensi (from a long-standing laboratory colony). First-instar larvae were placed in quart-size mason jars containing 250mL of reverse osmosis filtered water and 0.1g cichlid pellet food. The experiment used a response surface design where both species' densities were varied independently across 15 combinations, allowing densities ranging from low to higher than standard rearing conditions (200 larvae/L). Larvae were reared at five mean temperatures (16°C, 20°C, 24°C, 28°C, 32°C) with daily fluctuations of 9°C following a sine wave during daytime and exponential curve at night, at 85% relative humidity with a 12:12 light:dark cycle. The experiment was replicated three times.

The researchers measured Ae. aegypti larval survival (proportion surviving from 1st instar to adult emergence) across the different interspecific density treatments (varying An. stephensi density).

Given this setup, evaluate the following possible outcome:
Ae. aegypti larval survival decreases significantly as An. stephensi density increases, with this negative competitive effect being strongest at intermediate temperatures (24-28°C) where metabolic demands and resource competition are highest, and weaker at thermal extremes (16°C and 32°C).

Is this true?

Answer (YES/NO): NO